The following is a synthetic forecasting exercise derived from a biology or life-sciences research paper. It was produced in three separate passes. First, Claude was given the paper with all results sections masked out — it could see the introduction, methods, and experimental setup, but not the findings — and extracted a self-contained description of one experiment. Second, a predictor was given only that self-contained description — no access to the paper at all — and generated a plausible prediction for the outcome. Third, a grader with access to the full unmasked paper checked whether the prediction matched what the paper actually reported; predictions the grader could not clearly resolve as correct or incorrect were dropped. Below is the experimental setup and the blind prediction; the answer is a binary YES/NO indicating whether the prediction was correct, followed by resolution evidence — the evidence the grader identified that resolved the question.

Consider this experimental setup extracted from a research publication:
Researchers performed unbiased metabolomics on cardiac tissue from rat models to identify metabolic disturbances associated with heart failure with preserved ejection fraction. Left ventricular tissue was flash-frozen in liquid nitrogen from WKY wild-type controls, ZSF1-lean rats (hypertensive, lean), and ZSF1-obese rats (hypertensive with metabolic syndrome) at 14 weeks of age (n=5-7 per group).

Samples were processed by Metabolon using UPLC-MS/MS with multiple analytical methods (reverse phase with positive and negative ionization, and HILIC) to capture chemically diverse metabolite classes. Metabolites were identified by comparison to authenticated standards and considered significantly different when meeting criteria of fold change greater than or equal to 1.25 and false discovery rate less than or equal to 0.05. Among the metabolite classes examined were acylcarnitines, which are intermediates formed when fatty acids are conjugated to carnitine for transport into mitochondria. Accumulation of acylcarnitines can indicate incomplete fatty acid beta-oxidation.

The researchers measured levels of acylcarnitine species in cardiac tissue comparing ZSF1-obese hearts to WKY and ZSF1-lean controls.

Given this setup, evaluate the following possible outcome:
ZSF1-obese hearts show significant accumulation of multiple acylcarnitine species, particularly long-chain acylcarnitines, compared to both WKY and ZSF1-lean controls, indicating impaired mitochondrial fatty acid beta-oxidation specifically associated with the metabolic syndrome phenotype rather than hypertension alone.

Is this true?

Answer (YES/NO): NO